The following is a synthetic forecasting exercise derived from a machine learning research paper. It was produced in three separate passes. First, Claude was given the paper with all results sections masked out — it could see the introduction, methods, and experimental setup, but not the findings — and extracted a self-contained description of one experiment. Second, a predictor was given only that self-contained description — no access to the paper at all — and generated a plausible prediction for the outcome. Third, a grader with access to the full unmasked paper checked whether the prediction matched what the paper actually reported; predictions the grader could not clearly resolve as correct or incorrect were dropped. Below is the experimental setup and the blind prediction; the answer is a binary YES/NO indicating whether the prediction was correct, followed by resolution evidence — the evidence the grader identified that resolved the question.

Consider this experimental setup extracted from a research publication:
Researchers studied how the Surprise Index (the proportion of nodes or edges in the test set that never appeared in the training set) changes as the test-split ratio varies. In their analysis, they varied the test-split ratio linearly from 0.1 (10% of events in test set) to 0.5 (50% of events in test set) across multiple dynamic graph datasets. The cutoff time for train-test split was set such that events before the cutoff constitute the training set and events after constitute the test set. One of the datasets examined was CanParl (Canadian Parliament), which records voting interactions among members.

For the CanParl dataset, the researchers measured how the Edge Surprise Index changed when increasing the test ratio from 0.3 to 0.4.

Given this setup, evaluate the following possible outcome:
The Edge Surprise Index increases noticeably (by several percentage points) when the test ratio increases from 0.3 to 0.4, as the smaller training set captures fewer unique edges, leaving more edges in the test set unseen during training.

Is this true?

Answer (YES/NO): NO